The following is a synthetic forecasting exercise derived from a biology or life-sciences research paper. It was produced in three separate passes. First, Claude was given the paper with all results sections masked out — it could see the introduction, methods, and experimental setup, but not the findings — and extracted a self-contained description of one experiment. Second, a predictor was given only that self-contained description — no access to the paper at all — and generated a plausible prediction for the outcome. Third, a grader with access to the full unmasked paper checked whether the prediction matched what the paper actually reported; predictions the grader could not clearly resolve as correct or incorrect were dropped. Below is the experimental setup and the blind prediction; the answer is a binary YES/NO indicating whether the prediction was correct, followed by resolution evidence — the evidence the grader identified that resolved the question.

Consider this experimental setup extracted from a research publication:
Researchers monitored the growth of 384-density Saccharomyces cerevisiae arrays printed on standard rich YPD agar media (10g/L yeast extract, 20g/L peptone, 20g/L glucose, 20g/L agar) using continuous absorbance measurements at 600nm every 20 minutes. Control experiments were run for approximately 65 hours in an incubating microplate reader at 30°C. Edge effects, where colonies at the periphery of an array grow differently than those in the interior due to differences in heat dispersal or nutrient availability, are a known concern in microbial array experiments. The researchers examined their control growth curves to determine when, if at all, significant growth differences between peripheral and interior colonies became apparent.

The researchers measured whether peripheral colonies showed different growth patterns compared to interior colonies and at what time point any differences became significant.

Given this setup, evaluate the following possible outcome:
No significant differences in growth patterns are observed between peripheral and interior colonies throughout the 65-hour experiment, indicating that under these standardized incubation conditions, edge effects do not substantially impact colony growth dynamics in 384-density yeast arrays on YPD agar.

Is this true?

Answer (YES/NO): NO